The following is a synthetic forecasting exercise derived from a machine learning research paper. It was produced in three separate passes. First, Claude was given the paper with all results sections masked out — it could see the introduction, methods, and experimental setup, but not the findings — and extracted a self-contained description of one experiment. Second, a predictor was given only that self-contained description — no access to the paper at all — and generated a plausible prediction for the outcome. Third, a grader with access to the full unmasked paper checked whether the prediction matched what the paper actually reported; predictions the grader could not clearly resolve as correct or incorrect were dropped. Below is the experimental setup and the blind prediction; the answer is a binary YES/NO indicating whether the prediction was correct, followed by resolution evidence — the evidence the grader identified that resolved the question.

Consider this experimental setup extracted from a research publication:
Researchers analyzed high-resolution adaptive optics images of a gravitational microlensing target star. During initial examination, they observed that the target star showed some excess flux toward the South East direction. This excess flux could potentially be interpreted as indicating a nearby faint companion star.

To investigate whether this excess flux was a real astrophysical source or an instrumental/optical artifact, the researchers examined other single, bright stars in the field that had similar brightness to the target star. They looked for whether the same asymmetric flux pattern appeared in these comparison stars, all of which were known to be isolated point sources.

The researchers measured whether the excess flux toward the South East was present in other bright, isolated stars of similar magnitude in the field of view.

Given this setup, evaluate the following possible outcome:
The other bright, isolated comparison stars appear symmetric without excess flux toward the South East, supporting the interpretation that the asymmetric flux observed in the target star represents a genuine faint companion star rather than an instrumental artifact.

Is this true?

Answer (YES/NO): NO